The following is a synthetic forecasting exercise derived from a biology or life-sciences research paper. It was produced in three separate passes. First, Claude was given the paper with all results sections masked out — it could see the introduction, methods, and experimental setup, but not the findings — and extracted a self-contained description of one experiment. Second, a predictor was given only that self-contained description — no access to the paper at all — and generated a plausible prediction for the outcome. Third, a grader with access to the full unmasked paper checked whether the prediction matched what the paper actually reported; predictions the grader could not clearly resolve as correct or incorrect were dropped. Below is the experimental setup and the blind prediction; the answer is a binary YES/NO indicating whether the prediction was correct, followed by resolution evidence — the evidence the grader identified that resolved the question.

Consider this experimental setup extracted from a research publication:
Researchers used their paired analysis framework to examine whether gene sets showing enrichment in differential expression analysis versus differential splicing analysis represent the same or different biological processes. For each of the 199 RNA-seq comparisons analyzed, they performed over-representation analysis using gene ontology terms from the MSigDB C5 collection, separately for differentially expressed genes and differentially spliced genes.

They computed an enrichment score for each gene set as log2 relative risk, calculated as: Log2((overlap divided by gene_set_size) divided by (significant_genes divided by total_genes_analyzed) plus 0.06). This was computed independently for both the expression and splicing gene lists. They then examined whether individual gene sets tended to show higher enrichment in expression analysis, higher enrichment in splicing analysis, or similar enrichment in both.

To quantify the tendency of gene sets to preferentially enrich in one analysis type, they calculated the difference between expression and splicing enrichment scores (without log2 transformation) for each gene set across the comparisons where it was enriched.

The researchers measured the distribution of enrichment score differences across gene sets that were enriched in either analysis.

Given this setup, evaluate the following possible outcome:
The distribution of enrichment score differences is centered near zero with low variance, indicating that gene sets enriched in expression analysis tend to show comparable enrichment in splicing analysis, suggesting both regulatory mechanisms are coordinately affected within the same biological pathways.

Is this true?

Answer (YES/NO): NO